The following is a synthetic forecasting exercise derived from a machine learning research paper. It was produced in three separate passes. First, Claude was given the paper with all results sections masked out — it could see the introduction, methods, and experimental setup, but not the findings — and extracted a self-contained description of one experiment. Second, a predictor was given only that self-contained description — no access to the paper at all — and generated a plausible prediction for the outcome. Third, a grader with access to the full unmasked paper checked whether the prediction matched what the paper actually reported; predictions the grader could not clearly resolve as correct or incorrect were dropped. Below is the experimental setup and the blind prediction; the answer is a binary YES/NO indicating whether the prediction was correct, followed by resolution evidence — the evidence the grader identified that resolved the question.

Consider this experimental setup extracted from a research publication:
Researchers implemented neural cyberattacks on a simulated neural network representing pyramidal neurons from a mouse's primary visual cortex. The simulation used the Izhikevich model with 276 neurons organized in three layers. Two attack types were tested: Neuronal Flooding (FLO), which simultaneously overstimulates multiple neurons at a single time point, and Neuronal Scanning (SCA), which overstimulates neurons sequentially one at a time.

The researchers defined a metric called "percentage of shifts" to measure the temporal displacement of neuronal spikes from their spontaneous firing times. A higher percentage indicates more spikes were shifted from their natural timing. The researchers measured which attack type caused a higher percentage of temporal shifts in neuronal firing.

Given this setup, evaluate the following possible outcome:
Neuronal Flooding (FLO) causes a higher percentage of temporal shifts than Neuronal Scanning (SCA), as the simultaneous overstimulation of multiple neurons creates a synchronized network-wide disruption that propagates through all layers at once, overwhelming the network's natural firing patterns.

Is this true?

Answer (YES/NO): YES